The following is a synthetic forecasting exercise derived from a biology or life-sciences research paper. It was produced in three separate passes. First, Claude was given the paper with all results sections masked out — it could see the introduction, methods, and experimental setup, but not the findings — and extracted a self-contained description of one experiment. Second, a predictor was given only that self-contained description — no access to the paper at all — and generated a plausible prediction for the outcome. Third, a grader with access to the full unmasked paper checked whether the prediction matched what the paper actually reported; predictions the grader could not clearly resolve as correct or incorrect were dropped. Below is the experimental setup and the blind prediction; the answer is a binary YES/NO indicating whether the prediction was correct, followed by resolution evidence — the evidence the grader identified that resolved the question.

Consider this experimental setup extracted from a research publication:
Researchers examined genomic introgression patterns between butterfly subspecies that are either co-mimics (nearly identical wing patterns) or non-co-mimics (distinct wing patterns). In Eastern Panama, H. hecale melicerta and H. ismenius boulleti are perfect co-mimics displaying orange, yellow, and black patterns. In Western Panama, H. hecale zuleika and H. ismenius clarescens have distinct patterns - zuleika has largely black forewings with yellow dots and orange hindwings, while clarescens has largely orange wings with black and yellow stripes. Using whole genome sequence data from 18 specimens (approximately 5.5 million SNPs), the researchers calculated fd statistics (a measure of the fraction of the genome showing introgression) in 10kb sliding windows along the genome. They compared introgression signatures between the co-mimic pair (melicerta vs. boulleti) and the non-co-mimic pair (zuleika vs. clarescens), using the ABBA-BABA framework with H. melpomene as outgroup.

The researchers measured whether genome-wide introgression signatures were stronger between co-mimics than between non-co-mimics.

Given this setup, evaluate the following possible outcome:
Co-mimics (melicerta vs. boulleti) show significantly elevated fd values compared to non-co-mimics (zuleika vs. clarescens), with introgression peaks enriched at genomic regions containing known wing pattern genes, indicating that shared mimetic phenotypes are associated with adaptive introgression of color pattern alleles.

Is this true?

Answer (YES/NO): NO